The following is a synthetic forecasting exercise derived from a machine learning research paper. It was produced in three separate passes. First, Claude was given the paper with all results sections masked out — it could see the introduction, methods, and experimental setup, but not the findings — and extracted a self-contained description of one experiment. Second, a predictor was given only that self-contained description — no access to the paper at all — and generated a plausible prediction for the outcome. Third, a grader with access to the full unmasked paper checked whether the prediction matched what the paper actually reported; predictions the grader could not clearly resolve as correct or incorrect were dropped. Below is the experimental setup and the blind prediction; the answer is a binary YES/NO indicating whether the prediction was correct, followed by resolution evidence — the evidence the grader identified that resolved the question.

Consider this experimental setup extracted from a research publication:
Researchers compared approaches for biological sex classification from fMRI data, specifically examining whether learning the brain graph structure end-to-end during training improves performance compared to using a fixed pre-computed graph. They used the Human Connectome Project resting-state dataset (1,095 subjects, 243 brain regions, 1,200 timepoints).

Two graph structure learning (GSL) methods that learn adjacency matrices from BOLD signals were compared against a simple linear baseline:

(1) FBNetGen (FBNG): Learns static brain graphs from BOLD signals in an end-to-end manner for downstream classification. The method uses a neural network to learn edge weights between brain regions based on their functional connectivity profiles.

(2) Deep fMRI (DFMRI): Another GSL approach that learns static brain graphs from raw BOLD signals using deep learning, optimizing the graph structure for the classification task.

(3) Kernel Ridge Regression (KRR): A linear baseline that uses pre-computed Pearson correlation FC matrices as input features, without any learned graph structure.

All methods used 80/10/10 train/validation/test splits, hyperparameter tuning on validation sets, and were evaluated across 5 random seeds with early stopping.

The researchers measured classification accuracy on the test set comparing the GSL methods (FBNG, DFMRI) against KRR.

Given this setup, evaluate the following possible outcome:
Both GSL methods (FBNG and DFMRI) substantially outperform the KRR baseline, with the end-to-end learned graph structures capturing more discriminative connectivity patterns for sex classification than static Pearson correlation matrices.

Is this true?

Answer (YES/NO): NO